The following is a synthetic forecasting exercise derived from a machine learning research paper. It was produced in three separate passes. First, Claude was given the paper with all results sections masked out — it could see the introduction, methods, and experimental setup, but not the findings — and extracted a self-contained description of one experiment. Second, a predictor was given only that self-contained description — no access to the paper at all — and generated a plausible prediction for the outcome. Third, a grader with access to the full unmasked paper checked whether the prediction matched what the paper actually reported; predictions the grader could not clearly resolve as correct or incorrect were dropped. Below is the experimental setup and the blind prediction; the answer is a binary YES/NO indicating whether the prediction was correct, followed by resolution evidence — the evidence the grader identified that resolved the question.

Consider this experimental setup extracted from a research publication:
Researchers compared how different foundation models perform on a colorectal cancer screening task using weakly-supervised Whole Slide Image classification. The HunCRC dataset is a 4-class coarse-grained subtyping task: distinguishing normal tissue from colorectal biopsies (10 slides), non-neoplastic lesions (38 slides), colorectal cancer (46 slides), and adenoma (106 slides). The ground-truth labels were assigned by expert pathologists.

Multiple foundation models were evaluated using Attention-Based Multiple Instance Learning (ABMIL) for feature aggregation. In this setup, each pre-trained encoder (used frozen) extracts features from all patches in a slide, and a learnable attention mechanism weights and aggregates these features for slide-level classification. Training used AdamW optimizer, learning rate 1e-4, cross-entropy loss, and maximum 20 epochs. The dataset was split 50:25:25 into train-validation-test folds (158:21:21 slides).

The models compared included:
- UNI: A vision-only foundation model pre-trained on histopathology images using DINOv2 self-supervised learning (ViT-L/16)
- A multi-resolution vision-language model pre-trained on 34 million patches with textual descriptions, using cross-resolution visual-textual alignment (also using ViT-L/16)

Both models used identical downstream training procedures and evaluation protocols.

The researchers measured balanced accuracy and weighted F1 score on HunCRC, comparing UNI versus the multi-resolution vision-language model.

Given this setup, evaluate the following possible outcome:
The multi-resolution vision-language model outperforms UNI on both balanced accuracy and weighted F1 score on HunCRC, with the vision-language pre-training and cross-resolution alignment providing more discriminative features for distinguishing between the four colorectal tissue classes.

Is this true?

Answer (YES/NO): NO